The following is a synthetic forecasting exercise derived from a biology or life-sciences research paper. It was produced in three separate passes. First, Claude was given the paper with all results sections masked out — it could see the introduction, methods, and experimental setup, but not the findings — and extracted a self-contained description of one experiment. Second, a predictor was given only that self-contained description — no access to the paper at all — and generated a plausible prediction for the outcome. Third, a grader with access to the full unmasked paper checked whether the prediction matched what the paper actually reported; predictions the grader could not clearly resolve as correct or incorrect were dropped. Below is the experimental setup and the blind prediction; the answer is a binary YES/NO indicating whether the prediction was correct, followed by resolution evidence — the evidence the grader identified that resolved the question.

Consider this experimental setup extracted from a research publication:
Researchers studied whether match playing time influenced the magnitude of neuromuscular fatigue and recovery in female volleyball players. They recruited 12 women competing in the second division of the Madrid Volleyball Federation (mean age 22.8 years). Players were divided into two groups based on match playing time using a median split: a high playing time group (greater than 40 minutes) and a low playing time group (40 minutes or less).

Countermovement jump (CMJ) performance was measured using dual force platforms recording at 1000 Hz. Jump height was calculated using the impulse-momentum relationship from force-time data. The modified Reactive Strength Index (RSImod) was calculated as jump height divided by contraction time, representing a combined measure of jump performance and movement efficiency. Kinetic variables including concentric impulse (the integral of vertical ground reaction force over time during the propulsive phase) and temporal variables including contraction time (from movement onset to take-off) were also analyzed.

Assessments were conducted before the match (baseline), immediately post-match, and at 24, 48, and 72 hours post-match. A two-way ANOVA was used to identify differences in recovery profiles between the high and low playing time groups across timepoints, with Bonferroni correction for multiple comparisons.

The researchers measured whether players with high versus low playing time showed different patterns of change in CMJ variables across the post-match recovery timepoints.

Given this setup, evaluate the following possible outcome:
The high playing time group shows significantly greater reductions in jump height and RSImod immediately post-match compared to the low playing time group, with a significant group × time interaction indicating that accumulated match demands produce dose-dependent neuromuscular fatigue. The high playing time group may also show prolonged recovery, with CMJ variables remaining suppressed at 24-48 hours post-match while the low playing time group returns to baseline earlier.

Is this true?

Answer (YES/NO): NO